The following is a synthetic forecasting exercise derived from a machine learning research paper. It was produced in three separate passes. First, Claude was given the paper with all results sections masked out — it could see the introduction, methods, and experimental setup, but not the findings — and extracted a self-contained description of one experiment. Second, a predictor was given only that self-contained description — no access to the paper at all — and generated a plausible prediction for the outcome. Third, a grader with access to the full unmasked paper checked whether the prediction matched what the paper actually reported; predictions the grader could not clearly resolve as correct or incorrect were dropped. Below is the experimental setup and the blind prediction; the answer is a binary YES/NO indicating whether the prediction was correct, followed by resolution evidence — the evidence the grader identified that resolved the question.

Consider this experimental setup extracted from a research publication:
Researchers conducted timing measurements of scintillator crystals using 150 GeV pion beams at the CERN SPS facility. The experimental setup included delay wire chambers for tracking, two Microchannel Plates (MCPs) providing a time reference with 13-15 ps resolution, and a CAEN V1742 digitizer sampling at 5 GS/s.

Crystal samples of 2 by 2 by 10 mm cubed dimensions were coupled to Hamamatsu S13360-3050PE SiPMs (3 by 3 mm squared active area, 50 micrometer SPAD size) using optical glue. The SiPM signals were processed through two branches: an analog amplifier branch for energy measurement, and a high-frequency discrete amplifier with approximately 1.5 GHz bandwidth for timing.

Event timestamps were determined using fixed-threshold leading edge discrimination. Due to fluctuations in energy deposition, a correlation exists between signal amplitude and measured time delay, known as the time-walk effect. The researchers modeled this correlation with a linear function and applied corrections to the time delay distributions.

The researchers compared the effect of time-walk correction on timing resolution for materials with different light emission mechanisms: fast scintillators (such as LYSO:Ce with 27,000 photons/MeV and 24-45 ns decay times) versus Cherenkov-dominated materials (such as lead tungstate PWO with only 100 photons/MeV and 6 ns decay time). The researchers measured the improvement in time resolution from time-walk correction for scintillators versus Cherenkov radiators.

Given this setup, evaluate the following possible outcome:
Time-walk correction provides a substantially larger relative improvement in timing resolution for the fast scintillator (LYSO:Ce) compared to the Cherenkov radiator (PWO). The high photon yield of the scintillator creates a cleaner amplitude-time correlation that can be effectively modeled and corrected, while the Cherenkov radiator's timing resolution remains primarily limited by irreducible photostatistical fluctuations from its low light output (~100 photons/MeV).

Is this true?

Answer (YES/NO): YES